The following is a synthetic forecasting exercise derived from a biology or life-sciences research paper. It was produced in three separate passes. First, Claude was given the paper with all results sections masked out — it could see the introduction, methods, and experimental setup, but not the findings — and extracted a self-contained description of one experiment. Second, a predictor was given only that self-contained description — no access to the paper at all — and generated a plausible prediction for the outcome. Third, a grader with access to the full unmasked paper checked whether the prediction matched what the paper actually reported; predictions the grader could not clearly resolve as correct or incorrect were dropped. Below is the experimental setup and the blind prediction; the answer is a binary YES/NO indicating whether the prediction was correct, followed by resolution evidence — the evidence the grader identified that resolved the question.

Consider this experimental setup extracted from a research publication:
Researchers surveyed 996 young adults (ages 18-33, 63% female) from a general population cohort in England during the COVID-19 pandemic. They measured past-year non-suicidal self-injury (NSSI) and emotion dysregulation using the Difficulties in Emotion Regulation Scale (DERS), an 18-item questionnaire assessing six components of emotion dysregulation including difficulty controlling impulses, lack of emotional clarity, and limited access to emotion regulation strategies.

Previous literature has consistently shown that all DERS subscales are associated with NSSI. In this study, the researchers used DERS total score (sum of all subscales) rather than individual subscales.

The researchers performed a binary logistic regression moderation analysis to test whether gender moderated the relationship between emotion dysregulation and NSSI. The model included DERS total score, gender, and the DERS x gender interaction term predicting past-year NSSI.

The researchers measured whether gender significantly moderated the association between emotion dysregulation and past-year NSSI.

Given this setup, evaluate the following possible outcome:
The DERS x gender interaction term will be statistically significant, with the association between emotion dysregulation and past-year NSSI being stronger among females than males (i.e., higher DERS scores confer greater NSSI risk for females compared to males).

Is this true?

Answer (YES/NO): NO